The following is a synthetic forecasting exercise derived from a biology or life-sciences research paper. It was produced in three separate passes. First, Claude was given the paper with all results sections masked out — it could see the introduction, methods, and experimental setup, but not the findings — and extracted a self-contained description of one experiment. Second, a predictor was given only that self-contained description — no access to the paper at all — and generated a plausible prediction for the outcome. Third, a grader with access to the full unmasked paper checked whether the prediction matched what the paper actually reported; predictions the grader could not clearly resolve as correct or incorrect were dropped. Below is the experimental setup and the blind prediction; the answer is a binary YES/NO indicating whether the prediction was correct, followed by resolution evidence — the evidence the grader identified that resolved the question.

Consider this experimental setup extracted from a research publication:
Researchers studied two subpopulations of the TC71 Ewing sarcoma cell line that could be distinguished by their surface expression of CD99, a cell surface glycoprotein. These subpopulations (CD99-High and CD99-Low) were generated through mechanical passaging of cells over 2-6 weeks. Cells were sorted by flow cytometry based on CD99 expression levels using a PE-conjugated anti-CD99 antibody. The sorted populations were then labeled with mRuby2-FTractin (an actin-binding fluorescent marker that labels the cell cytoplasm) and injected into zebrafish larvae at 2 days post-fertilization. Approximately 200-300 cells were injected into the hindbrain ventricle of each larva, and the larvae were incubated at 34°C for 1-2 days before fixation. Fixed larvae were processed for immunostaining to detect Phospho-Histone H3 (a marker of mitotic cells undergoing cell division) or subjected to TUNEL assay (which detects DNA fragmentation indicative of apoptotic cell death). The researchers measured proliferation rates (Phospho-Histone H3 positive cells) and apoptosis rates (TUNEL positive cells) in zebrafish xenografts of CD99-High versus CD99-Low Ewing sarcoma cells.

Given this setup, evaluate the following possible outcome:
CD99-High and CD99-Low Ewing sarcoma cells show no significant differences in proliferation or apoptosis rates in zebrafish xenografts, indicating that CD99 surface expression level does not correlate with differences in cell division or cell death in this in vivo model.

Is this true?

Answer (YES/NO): NO